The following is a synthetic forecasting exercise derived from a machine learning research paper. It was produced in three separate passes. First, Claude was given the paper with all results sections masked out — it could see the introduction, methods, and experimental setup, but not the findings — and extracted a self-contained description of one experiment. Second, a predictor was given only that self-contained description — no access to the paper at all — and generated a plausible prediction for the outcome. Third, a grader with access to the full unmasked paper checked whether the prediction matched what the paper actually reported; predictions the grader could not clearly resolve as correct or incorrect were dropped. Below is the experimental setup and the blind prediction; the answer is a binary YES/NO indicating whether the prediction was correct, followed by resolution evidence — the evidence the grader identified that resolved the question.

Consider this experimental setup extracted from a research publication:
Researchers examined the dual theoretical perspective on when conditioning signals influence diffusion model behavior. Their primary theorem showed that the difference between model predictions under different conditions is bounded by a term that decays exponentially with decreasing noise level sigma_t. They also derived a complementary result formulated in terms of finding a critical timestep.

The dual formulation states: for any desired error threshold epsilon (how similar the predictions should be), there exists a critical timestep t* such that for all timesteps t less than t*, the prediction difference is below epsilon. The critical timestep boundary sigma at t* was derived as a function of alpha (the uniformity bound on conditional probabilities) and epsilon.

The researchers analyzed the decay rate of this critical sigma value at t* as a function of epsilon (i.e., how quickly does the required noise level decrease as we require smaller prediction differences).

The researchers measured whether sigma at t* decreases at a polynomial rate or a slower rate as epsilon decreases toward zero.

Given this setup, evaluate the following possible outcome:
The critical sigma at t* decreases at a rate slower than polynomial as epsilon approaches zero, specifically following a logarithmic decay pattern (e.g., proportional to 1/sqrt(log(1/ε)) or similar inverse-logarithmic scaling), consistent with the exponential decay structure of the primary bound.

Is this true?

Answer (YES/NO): YES